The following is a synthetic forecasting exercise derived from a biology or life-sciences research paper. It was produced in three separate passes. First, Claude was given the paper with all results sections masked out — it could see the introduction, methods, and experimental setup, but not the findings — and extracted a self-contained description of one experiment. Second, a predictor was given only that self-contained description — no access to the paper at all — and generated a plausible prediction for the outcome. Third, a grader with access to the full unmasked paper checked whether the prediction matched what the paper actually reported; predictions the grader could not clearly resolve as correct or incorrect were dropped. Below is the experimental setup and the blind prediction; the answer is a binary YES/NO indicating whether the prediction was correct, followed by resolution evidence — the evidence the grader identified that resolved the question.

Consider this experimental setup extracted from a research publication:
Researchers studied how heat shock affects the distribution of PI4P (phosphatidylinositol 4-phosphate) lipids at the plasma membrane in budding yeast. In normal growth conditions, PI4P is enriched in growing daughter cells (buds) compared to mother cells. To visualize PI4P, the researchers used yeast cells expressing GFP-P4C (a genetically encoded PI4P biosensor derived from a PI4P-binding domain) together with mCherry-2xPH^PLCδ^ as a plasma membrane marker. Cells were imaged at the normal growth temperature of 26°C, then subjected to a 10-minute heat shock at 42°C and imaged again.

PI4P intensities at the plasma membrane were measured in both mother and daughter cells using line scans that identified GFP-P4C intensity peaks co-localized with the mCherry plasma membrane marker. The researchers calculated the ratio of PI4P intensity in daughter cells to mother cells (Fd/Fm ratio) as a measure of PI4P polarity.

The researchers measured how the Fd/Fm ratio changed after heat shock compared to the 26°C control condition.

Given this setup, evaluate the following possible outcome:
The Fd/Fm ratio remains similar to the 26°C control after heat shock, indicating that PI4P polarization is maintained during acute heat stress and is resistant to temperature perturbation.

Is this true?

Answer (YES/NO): NO